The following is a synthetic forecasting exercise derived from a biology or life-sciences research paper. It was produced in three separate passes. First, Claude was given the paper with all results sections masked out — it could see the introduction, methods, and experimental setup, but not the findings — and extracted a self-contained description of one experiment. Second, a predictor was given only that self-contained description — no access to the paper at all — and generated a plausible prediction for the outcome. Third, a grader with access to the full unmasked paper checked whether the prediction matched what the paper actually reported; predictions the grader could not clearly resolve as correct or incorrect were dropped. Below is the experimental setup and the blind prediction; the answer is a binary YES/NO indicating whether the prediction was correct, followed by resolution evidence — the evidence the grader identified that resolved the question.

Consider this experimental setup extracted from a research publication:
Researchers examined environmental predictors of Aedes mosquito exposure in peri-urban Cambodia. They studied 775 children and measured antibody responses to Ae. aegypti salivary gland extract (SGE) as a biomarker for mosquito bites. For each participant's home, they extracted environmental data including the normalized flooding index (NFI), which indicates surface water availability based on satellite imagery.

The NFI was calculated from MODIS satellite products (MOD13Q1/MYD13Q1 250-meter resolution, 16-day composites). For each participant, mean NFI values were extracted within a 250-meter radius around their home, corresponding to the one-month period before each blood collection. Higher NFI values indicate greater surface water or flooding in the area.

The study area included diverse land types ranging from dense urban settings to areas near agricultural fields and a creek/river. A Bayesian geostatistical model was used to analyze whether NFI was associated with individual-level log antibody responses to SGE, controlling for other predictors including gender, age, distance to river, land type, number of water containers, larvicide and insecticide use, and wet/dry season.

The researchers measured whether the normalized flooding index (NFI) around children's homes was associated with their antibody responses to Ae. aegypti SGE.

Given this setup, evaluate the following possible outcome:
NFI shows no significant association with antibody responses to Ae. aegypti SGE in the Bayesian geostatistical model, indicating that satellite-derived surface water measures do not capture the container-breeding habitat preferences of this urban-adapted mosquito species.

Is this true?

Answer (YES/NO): NO